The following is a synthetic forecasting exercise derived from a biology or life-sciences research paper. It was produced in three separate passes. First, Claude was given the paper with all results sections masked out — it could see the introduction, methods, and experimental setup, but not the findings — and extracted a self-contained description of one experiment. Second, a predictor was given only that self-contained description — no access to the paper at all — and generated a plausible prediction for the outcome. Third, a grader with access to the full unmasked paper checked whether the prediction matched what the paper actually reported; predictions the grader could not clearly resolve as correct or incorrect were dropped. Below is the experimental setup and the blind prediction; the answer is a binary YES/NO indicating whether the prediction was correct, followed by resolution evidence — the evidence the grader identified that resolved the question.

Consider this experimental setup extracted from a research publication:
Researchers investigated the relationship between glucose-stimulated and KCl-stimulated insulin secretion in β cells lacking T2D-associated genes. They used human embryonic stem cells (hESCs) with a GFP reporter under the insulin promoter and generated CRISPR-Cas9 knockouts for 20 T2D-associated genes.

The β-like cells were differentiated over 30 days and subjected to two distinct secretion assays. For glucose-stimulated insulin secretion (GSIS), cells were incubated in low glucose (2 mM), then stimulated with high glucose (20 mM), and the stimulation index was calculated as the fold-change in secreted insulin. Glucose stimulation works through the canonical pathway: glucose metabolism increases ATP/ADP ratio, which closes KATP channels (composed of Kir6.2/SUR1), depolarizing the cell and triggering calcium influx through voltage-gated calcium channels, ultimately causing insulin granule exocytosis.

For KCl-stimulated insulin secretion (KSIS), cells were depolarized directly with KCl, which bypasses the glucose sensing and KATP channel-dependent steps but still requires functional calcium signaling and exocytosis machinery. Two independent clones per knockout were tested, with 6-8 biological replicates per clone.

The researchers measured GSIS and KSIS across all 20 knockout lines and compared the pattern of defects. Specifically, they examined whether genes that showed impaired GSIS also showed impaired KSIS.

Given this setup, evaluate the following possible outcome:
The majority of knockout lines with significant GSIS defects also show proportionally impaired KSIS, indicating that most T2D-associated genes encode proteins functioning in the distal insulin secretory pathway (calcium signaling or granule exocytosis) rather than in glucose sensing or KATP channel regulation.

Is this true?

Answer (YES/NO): NO